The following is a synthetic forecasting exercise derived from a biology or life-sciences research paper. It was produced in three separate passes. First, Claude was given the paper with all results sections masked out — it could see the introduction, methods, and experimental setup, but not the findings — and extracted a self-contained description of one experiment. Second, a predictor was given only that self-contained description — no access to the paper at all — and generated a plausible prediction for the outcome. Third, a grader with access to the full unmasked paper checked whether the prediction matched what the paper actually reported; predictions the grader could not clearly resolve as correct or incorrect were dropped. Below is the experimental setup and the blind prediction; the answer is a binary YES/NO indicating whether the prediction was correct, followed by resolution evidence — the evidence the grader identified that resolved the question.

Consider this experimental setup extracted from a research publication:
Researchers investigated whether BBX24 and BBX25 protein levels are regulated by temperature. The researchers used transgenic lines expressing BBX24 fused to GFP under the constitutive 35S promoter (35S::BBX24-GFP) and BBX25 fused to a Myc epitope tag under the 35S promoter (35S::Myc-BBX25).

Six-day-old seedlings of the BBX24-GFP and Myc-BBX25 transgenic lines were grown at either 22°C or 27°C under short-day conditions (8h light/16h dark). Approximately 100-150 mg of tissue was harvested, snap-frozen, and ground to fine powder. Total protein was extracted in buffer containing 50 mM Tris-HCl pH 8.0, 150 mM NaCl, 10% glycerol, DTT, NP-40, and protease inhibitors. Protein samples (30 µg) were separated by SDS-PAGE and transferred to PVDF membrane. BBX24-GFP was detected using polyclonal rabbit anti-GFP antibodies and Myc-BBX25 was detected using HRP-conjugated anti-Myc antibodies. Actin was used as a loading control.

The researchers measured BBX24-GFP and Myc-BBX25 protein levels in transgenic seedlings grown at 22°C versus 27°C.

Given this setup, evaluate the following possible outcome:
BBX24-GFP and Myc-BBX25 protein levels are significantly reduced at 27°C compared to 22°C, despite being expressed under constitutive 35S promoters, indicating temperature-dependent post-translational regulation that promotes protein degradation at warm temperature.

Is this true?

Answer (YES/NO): NO